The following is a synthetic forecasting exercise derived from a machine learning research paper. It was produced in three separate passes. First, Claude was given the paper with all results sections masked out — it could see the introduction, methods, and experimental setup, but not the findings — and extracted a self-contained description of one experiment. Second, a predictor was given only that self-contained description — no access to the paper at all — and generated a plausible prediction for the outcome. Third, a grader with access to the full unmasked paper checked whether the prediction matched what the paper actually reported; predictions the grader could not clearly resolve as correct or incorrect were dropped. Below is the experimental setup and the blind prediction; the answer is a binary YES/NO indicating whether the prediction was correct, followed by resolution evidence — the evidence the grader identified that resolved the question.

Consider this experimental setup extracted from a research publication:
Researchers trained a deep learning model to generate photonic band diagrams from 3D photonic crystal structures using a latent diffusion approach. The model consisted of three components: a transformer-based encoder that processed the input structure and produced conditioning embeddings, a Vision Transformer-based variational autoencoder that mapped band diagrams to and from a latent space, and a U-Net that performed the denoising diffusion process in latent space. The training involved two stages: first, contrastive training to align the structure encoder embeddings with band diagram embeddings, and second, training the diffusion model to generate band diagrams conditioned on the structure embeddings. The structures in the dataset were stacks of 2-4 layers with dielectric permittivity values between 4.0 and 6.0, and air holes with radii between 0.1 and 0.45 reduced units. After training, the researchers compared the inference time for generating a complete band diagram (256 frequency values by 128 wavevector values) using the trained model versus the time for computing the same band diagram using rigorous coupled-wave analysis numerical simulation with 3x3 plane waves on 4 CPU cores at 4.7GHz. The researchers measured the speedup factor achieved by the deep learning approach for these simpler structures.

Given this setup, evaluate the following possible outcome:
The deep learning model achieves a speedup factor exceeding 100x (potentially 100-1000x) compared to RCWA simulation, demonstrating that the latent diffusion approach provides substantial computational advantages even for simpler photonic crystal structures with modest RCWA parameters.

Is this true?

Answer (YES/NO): NO